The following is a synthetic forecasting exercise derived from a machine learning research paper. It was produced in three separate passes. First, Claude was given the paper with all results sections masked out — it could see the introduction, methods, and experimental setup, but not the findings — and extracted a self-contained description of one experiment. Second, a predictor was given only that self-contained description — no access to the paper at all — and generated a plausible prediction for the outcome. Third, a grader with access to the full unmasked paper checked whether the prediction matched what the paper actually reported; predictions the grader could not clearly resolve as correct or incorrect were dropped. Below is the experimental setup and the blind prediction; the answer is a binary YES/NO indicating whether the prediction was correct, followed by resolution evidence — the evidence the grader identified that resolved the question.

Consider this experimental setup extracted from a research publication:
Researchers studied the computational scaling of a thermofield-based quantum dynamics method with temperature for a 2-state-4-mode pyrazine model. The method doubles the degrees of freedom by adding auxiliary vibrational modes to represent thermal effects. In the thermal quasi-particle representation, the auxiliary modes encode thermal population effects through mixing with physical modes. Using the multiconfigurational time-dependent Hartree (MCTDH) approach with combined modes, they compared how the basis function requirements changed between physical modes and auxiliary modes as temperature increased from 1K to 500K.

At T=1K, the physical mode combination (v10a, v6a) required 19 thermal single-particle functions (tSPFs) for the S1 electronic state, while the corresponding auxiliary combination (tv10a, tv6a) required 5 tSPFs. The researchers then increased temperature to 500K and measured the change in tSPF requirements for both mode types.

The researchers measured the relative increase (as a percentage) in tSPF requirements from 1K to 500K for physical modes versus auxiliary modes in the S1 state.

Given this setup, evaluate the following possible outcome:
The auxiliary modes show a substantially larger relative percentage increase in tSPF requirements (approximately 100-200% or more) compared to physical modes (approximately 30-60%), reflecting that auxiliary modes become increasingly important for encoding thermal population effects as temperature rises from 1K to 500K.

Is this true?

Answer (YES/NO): YES